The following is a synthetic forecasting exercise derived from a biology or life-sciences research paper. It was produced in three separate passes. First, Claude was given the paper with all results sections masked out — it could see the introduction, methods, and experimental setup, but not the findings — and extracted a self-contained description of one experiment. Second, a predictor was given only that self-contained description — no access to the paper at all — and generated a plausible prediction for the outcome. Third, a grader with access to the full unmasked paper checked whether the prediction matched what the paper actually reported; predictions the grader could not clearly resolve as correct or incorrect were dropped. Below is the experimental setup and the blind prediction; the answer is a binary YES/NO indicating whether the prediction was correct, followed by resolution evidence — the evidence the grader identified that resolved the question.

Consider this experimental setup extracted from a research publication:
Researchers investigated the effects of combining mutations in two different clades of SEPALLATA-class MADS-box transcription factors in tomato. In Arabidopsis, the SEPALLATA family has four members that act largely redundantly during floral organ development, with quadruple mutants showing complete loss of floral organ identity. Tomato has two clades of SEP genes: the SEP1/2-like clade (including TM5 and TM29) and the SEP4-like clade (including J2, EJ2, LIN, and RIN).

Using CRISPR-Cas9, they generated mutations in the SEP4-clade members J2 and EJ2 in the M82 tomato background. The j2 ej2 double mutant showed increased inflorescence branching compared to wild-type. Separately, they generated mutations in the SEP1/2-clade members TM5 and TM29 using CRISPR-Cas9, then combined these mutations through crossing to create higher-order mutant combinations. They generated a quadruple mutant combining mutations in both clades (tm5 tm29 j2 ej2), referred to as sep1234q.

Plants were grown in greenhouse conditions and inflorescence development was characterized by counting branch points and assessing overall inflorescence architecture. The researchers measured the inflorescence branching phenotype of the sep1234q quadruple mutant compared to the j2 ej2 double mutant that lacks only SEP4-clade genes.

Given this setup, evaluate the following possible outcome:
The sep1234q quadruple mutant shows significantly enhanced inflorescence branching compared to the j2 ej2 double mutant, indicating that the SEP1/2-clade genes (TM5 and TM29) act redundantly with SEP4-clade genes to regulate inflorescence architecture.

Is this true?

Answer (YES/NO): YES